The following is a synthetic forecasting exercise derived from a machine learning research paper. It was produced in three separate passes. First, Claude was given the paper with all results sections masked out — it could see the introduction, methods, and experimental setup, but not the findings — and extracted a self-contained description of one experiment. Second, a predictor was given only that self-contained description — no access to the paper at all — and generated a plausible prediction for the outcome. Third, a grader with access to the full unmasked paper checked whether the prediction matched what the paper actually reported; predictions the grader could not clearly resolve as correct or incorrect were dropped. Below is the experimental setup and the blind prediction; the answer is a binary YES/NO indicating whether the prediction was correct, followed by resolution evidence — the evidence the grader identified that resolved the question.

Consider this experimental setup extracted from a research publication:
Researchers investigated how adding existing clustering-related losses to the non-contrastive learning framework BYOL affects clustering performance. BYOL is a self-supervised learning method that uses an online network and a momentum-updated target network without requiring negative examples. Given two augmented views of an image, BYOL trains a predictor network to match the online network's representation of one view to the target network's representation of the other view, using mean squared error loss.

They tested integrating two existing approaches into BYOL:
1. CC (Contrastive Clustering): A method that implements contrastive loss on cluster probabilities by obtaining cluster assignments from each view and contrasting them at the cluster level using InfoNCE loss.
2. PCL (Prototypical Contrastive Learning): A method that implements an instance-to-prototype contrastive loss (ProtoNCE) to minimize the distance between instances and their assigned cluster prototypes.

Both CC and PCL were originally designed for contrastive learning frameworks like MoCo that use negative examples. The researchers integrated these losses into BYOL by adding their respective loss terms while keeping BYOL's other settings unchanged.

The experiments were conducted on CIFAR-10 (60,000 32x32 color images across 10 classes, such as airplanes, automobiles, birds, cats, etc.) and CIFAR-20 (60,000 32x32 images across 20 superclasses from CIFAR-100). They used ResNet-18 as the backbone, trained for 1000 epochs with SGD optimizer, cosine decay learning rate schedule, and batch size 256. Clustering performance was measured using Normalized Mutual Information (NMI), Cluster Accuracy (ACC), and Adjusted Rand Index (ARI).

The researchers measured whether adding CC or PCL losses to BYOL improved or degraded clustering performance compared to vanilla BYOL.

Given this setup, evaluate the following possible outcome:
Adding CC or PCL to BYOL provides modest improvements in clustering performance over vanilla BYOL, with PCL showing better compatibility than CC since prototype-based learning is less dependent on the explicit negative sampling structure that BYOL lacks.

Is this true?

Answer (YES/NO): NO